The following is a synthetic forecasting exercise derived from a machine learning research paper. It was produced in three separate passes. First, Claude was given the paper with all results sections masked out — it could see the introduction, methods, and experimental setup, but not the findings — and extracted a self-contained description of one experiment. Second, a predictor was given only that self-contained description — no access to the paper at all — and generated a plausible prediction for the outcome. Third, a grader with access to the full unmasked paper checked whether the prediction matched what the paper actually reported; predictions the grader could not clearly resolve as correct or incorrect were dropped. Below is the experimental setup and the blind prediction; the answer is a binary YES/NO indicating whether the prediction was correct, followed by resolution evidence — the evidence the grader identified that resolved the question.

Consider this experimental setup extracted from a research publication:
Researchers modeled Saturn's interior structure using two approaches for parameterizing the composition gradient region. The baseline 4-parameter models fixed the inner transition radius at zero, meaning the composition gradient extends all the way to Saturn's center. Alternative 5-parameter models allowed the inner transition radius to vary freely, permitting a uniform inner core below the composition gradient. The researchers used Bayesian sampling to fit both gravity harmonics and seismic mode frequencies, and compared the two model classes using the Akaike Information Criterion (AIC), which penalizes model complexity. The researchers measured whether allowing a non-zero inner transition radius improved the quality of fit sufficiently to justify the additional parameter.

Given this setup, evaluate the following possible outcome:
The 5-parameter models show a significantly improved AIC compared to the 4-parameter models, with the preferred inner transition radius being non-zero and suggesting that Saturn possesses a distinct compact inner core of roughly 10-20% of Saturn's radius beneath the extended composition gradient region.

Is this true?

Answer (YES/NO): NO